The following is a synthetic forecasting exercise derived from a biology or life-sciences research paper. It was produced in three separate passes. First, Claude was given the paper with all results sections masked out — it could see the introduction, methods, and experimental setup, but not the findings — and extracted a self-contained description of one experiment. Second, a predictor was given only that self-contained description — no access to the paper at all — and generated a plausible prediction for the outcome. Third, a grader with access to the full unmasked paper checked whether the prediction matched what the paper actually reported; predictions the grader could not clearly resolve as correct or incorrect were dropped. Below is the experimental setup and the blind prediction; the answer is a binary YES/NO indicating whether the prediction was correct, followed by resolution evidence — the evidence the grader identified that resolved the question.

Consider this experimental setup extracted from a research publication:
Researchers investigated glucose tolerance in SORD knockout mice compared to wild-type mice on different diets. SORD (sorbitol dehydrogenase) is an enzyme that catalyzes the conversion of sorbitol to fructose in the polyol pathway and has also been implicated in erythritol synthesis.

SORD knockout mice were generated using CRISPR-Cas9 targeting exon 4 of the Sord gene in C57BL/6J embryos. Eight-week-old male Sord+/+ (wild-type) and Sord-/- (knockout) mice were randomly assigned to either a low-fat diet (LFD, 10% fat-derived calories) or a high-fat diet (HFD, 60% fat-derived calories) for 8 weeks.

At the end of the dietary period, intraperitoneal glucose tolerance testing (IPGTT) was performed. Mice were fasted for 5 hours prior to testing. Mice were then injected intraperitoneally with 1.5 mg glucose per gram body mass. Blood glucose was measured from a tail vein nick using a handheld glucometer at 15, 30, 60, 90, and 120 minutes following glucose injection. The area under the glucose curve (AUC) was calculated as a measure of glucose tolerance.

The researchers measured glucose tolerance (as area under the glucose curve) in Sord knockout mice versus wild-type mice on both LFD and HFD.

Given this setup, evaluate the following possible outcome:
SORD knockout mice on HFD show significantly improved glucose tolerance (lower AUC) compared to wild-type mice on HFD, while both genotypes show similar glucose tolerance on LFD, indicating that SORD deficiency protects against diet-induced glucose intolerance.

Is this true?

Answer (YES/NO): NO